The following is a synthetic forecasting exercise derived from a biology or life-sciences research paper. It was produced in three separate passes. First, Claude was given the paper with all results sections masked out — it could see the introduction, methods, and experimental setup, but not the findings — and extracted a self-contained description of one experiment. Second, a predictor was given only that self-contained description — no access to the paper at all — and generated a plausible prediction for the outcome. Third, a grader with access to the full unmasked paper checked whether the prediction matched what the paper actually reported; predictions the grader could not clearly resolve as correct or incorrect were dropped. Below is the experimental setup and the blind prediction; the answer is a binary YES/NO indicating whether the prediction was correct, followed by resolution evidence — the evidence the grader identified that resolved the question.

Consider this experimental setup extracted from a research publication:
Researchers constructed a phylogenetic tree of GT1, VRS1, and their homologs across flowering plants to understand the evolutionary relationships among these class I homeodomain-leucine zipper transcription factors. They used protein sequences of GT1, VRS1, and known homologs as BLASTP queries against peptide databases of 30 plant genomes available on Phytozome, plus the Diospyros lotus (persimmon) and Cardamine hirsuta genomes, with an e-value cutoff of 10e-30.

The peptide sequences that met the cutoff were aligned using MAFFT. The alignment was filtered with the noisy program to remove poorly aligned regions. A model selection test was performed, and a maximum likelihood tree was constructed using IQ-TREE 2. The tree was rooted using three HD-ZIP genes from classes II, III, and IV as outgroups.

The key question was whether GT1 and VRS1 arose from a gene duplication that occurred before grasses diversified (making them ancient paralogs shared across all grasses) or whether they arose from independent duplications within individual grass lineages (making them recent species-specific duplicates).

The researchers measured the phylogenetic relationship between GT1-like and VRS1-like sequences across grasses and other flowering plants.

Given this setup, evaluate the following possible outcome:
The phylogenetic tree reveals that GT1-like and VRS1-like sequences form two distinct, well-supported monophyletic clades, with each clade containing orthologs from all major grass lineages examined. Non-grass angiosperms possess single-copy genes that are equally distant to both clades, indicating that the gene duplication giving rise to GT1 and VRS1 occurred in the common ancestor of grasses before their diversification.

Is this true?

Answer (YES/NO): NO